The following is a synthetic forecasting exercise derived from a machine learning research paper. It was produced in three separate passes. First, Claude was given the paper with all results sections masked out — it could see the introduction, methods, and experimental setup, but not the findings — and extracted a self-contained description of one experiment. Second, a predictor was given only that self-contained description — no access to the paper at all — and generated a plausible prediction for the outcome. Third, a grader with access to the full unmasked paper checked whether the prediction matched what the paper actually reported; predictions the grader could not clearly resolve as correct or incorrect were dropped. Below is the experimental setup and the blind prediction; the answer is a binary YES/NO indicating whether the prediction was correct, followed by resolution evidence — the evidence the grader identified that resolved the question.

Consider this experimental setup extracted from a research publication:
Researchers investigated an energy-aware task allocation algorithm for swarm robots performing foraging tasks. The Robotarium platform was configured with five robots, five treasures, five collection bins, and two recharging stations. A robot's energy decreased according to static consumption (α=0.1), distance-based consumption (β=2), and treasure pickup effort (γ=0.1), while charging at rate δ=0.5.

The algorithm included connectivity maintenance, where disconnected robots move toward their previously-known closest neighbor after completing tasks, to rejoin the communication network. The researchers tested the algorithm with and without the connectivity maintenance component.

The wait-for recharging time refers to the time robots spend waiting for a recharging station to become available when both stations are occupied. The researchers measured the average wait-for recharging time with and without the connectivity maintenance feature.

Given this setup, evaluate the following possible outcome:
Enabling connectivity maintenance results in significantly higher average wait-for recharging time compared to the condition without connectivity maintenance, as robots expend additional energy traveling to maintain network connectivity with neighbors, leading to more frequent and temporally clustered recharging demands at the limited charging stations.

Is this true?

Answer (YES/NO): NO